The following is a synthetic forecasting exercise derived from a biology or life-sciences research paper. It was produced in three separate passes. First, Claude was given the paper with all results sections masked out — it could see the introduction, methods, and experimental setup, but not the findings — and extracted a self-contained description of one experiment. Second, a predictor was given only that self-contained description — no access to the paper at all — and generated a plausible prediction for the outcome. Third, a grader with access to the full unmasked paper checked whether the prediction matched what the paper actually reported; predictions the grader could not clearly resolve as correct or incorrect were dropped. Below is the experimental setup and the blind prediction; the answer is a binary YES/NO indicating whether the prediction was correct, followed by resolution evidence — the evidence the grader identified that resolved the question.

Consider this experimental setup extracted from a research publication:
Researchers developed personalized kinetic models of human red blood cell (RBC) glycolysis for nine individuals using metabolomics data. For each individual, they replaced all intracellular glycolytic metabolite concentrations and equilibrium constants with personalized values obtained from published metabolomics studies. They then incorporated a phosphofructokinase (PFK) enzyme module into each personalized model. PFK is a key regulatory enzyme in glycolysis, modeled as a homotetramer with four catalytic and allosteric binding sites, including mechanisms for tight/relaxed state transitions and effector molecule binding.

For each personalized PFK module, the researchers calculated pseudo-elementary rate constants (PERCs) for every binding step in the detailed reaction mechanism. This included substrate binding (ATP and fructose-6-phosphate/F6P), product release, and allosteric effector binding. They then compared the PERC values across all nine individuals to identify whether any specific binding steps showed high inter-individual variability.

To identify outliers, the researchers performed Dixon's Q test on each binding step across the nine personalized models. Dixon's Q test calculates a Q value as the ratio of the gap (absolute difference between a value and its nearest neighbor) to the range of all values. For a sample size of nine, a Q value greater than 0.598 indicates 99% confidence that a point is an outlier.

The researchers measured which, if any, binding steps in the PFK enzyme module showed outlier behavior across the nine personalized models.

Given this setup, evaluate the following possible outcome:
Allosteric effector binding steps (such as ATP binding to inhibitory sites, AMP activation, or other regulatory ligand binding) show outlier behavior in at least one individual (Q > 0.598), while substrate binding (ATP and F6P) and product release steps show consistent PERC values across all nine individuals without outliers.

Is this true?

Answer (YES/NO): NO